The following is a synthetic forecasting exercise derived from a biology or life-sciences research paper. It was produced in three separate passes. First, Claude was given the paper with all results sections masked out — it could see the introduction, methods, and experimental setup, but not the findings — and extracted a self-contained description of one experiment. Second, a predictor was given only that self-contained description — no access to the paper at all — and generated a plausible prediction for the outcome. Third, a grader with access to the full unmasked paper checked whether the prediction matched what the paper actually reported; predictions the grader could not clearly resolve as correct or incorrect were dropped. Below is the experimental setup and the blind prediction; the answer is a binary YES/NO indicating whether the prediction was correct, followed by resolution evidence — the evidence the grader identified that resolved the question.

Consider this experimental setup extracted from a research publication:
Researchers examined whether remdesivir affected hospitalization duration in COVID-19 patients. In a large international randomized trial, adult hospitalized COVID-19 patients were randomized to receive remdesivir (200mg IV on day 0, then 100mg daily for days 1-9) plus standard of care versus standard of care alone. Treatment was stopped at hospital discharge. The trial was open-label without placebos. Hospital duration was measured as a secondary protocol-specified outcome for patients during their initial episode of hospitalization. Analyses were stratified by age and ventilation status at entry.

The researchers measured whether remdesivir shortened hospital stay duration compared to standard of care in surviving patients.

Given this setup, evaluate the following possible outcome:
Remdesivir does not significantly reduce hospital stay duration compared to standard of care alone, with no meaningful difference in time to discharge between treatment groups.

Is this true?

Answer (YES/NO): YES